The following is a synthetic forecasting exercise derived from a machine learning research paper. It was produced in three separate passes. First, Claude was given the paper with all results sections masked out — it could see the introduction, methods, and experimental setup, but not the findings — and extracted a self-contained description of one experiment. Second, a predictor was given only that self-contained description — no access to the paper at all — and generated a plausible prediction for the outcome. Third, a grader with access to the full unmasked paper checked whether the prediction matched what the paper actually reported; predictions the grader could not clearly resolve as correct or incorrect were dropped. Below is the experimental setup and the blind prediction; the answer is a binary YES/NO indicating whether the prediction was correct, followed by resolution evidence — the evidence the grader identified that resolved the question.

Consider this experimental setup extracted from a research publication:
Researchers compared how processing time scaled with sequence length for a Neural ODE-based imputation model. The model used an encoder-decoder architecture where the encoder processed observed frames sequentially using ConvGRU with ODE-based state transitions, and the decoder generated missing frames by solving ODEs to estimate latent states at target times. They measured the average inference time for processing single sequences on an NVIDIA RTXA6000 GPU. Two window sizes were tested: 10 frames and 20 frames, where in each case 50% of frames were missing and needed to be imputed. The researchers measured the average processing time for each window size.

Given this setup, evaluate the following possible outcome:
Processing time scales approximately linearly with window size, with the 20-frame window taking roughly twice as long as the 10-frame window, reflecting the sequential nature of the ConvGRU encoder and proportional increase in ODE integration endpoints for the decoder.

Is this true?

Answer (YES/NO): NO